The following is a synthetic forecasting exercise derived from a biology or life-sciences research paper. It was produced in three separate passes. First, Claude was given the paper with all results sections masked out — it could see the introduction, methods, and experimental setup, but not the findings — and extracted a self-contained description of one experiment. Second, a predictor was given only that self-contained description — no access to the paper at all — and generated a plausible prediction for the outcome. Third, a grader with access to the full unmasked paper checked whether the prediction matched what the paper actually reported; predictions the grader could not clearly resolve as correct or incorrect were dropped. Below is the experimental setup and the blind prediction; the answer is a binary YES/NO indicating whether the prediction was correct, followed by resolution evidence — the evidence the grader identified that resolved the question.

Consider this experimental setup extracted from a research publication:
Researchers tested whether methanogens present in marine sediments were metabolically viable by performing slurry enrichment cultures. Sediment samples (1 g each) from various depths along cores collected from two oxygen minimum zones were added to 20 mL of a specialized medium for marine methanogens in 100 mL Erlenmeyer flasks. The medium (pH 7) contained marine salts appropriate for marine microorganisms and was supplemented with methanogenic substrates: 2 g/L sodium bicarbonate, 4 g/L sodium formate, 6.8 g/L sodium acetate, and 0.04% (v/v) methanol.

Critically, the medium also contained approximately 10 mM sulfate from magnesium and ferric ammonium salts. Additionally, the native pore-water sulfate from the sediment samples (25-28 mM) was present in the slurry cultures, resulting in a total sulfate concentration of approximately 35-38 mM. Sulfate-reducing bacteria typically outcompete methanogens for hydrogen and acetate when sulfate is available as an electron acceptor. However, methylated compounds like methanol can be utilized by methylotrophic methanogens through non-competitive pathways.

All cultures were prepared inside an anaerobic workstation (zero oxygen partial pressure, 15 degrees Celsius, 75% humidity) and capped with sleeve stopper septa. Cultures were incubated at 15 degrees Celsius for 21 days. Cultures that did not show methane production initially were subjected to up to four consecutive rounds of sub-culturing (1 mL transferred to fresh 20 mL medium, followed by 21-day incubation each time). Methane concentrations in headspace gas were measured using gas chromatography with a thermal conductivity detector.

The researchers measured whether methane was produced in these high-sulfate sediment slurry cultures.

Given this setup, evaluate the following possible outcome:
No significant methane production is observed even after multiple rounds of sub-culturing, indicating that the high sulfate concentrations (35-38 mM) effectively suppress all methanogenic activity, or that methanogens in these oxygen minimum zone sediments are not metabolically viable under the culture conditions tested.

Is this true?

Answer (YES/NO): NO